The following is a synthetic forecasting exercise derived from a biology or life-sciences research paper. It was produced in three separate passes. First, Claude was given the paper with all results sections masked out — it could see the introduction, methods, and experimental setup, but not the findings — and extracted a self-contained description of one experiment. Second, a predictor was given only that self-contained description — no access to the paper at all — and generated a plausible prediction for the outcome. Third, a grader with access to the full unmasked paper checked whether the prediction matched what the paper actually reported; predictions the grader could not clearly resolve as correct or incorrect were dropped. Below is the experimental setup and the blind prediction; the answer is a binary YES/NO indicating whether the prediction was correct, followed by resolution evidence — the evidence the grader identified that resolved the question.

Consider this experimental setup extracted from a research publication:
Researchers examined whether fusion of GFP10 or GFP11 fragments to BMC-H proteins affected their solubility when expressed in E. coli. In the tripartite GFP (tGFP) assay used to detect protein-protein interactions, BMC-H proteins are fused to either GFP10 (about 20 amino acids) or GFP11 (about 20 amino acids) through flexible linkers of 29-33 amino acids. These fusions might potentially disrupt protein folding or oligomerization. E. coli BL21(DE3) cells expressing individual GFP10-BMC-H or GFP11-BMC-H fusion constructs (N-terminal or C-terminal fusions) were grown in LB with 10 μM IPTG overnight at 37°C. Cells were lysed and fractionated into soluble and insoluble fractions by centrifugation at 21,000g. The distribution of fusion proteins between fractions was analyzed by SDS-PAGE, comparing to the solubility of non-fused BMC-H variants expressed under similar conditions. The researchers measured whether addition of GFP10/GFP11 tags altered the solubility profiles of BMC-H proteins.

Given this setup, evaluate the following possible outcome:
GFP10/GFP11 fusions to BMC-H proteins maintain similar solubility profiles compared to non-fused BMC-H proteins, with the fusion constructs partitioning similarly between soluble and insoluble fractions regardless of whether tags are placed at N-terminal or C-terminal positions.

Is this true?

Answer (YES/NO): NO